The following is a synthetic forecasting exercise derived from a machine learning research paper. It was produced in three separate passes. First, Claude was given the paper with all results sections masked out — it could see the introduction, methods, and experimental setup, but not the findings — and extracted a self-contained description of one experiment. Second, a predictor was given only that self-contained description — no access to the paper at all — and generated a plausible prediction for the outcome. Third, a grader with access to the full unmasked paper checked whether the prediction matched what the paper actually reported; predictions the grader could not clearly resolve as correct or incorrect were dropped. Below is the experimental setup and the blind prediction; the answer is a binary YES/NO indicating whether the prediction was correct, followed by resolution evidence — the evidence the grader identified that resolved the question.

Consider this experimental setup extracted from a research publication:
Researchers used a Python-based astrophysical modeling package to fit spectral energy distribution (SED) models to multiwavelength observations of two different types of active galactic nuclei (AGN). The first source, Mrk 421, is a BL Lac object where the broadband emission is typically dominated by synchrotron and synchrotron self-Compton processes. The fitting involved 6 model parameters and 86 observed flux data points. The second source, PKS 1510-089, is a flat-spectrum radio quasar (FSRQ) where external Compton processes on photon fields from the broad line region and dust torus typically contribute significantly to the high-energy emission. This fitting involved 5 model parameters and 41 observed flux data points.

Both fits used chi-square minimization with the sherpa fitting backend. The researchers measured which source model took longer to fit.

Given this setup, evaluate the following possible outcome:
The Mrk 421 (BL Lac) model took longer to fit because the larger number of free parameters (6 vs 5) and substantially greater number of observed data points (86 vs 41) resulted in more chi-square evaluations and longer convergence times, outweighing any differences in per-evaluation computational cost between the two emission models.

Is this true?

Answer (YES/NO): NO